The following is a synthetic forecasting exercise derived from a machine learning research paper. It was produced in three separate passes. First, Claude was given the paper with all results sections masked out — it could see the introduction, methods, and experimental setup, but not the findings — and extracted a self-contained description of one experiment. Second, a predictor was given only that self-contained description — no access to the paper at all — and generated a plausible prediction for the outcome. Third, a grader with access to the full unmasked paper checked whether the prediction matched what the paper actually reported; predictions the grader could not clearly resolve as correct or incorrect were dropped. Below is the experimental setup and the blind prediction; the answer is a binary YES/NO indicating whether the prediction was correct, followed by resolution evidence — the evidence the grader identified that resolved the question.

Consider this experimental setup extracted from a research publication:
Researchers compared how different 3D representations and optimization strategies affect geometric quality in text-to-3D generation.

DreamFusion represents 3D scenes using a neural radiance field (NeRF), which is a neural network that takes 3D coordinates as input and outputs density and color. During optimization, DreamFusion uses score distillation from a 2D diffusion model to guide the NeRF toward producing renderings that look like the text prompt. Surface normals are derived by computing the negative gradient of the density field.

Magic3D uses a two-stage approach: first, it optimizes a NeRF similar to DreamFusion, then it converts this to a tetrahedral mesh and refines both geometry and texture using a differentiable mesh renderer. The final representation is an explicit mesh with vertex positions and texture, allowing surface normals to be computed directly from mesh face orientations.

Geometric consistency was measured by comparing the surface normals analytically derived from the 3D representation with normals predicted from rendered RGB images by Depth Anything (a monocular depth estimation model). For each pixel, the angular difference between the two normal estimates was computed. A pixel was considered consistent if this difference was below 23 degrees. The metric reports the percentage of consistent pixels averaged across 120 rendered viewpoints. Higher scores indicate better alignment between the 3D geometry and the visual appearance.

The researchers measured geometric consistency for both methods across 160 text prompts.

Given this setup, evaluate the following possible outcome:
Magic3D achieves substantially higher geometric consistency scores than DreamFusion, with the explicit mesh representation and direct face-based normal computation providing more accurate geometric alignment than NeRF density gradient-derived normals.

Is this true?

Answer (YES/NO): NO